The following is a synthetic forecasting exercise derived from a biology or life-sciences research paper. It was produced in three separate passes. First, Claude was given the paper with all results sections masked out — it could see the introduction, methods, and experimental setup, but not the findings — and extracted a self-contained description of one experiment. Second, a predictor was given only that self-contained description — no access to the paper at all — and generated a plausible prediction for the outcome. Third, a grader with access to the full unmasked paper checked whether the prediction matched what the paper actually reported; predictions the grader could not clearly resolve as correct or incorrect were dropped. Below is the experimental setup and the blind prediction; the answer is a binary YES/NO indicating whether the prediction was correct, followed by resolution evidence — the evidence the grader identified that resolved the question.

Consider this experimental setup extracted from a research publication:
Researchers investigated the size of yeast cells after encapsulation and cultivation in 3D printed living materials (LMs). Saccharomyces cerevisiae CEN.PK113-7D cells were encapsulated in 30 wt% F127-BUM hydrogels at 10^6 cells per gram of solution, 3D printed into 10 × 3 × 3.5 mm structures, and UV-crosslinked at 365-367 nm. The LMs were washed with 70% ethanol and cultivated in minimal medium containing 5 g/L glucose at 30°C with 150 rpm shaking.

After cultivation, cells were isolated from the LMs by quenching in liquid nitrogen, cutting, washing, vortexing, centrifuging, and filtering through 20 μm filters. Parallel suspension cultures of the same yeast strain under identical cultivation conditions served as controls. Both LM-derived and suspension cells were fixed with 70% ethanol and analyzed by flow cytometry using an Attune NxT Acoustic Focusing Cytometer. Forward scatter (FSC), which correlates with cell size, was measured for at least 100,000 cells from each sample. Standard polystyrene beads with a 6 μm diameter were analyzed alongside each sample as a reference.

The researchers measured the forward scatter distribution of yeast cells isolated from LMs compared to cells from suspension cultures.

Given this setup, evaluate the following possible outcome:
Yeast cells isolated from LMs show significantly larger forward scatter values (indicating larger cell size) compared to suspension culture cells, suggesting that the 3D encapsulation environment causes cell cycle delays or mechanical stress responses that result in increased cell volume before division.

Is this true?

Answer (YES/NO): NO